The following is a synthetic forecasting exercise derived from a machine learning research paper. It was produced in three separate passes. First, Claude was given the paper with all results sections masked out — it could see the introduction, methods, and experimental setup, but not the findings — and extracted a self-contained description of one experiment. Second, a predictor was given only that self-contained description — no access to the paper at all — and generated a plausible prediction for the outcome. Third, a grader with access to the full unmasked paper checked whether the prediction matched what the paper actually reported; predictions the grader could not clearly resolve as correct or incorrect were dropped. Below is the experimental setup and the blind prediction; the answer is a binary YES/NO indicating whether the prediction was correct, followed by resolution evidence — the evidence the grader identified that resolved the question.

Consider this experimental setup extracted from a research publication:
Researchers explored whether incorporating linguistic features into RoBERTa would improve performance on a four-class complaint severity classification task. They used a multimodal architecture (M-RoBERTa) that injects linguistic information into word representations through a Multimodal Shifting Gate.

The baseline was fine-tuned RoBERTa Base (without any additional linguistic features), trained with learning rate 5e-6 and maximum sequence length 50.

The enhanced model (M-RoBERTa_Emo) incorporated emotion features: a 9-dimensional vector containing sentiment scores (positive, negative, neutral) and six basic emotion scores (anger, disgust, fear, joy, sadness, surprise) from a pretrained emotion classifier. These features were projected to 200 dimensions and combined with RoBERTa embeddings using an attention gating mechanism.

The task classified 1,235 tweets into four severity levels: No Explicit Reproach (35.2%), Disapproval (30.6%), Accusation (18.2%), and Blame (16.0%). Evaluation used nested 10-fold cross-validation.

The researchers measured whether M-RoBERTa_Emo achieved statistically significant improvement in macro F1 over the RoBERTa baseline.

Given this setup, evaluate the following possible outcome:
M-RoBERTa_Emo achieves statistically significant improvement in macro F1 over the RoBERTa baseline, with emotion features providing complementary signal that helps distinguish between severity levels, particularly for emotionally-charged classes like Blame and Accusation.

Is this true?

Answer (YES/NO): NO